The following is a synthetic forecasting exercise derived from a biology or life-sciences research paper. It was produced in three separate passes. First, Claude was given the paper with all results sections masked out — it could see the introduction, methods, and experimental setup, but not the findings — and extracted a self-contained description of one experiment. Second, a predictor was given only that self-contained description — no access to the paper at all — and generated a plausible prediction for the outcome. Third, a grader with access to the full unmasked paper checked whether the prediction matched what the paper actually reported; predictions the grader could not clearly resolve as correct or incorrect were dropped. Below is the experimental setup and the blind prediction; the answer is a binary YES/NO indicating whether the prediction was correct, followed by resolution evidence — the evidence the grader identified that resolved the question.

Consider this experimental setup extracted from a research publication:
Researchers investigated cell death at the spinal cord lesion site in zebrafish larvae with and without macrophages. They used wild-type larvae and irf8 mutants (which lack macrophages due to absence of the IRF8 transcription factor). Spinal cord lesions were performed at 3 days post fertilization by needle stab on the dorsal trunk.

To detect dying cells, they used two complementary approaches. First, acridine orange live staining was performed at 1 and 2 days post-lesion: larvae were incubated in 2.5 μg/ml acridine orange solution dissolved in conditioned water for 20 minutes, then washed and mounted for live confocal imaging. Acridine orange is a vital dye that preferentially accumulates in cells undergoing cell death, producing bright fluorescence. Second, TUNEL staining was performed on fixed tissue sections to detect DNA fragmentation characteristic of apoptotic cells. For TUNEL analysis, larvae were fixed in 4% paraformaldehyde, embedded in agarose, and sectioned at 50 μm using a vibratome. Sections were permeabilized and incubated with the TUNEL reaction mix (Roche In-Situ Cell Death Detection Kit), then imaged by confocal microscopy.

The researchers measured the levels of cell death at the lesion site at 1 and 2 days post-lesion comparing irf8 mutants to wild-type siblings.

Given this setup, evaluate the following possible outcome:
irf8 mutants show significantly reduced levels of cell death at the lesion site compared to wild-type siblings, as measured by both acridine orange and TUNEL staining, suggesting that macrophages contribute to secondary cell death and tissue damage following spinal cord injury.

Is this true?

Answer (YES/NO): NO